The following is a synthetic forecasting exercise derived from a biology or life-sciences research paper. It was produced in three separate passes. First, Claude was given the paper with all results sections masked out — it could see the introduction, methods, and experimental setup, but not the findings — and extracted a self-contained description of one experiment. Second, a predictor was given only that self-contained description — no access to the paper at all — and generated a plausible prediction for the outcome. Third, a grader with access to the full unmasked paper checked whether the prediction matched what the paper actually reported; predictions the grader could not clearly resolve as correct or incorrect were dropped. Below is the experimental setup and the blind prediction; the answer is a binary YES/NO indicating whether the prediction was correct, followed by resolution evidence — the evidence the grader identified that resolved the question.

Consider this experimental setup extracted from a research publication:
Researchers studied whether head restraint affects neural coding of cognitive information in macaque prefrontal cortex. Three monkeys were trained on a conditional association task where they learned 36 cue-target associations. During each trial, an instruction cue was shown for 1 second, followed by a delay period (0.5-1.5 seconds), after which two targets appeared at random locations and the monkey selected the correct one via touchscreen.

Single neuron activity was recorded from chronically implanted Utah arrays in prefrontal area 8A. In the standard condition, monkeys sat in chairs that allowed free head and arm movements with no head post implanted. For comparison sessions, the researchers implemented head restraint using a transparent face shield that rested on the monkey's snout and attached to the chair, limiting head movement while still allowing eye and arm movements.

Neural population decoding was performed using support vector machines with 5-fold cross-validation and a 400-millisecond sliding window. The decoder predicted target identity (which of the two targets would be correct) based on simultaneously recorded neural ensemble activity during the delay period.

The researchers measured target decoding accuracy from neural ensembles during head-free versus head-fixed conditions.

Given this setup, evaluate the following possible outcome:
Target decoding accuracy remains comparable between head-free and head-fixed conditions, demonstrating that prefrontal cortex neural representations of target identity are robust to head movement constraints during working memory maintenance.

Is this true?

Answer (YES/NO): YES